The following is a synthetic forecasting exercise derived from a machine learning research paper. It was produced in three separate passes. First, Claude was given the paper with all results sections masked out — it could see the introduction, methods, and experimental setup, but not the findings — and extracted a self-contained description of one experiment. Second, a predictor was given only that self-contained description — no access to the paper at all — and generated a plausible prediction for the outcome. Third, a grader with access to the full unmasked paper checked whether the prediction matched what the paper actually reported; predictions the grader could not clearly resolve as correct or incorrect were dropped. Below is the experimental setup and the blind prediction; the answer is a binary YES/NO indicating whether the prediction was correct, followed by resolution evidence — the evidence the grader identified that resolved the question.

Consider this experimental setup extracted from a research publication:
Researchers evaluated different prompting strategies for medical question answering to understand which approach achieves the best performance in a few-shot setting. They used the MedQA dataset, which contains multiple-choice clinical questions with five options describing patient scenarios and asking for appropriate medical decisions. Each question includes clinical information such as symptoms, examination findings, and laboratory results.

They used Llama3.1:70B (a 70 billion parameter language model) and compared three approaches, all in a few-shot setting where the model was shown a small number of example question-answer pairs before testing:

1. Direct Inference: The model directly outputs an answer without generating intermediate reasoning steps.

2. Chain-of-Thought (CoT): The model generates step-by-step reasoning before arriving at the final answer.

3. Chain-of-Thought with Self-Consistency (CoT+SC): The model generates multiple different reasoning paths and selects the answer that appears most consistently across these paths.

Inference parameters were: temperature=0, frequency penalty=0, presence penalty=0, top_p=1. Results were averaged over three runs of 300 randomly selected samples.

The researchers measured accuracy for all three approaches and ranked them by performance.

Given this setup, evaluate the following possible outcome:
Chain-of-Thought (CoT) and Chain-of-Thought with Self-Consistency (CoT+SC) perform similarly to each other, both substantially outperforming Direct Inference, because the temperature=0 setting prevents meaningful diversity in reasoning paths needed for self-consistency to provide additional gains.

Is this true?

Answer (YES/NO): NO